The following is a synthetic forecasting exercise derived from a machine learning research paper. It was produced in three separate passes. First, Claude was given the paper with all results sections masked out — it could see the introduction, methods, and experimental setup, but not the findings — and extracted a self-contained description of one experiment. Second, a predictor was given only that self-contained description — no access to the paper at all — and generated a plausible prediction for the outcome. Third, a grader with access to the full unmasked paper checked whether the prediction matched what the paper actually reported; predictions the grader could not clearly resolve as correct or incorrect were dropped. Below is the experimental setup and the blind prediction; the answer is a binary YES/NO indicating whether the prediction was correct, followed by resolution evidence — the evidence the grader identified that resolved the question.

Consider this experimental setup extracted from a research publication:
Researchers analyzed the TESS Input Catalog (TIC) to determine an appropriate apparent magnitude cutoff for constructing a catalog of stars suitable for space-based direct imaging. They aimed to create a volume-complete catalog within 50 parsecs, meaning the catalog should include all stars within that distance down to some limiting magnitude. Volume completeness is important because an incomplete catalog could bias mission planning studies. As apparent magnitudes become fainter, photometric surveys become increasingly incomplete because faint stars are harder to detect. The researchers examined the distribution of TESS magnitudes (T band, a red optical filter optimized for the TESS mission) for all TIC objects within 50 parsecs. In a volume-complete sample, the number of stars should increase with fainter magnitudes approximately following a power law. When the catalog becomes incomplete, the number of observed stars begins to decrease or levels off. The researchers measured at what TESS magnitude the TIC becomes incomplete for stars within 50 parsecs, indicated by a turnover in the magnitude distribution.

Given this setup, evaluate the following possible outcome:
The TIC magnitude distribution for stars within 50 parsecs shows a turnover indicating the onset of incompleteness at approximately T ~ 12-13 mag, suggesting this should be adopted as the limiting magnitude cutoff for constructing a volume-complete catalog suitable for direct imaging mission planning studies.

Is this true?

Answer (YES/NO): YES